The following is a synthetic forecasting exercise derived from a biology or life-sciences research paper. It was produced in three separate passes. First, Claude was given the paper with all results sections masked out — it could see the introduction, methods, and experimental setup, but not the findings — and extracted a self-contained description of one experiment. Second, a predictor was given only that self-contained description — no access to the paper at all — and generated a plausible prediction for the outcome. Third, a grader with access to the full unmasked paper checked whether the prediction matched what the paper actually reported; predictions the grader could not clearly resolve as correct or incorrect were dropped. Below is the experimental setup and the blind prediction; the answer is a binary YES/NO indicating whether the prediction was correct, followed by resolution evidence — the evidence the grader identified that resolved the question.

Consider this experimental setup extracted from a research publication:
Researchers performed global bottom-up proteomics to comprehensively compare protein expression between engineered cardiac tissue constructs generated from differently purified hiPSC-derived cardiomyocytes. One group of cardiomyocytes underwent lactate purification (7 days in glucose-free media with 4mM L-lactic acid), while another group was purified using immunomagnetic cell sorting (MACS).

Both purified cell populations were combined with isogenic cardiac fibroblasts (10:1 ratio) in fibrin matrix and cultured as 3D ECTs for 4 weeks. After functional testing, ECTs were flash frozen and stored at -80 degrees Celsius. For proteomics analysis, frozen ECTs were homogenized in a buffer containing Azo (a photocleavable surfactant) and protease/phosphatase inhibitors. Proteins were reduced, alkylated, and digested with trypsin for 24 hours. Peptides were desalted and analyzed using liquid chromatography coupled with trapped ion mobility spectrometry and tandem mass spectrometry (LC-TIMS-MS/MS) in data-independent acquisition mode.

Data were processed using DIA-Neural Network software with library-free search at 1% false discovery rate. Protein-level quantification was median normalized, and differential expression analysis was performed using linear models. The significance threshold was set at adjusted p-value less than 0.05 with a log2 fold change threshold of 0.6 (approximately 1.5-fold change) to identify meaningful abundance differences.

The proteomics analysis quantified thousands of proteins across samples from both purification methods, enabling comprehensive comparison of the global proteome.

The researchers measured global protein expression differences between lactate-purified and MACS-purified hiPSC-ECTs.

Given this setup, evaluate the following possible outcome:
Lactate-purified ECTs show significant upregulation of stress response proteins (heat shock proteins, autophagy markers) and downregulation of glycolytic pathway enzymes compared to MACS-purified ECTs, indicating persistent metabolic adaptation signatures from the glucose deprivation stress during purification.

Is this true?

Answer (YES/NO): NO